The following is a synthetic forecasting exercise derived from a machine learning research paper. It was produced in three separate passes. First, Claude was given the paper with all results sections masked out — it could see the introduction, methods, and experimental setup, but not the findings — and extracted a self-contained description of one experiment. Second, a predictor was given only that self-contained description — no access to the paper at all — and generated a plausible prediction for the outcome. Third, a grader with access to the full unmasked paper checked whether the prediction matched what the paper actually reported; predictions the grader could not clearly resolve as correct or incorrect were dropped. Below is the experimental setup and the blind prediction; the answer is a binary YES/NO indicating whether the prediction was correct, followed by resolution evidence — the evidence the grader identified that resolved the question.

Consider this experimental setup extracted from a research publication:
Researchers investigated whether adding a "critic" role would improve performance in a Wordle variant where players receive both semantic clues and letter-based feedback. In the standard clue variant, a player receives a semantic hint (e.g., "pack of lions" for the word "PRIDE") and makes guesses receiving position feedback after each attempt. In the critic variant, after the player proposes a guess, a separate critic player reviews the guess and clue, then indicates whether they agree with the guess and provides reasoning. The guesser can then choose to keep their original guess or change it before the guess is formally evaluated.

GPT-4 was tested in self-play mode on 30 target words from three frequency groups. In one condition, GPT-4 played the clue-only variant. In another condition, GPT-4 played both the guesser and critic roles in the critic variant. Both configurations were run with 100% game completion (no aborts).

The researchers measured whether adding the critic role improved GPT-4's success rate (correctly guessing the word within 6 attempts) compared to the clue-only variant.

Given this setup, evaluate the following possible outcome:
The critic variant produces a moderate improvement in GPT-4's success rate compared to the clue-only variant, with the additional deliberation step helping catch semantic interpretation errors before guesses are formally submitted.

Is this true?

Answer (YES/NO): NO